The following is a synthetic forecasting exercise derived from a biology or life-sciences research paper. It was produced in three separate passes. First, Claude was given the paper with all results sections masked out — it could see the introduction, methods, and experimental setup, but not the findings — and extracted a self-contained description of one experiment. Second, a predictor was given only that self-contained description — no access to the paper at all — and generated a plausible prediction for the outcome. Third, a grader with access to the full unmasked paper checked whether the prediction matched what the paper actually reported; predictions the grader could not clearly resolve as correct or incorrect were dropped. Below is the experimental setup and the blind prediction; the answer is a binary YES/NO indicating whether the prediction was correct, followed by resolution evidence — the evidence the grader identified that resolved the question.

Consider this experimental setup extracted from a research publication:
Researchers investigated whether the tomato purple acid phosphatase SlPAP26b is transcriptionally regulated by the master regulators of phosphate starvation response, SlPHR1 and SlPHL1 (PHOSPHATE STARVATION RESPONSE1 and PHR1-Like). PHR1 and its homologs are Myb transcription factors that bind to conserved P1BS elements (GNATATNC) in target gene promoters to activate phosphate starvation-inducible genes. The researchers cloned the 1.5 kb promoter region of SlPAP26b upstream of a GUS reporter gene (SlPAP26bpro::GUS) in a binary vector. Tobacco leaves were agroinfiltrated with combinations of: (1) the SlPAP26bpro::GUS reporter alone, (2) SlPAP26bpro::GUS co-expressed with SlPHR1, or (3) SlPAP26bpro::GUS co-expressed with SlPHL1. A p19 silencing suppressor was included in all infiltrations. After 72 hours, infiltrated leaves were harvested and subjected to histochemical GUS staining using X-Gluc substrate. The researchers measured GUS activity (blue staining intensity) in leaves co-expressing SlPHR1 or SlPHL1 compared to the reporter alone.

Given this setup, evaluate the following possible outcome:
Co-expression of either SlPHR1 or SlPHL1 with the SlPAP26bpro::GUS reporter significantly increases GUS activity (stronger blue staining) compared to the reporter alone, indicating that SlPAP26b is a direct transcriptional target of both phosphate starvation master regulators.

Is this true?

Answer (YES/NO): NO